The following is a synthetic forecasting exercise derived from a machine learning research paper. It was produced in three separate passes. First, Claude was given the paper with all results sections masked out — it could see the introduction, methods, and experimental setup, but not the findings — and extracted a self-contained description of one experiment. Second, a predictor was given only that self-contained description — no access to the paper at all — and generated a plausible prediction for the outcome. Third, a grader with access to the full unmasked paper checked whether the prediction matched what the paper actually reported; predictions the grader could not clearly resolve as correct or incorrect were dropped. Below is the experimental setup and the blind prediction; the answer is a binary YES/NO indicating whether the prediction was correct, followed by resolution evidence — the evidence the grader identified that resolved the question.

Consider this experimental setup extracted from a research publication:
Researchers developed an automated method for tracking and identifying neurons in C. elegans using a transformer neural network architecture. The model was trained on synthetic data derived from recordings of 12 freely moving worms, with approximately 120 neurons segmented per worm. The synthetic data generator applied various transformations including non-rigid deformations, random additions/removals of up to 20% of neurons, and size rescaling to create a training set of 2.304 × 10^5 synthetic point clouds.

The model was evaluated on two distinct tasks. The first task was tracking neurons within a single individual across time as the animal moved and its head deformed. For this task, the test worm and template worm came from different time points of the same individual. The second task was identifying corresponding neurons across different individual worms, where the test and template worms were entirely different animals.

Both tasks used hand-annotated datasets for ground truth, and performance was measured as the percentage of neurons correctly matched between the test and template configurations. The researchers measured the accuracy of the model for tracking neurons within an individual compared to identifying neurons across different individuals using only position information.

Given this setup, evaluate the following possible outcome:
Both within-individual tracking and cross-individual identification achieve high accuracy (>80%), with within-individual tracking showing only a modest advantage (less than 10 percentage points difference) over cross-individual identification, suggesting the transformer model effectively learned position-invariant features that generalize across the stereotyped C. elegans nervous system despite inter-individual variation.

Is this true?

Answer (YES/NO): NO